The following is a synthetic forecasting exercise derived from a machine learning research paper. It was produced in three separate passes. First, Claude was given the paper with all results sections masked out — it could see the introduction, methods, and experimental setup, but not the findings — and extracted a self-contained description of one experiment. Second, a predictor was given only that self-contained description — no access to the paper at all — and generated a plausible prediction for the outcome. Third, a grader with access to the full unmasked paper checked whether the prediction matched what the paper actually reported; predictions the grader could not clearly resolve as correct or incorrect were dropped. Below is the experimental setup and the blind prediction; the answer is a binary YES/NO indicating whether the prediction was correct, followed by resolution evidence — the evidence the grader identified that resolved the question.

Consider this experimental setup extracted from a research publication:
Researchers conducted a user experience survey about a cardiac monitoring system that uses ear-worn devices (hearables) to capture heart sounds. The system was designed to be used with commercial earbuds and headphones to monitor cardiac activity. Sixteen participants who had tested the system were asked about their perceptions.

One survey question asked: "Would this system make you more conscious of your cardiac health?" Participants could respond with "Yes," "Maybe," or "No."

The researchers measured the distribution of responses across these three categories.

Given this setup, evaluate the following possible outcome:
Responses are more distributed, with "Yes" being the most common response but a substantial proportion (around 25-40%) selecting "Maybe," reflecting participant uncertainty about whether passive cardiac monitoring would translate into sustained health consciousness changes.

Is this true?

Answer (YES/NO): NO